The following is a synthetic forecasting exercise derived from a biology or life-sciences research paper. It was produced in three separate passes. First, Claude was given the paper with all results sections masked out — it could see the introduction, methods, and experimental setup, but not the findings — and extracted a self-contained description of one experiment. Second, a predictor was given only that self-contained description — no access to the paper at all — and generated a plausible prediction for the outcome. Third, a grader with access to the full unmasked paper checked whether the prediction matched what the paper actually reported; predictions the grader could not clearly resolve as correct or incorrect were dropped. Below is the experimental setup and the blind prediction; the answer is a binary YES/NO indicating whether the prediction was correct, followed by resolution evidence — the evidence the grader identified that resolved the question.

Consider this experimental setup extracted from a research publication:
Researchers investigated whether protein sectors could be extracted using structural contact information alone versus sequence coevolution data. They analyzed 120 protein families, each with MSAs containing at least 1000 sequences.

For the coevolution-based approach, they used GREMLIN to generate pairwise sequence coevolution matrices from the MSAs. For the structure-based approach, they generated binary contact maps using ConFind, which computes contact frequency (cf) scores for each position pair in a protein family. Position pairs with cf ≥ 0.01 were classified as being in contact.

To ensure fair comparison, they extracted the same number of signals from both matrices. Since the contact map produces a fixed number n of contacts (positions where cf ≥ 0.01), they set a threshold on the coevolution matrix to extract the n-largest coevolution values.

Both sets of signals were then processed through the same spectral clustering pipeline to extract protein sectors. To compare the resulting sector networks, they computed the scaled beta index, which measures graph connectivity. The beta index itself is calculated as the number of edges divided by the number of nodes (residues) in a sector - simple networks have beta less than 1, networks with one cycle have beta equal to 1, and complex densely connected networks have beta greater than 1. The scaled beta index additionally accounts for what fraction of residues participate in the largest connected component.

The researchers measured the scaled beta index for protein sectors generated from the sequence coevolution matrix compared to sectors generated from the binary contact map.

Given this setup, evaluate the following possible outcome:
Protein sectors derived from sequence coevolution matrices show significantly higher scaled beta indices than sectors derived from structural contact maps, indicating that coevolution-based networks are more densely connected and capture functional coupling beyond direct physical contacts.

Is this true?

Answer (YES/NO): YES